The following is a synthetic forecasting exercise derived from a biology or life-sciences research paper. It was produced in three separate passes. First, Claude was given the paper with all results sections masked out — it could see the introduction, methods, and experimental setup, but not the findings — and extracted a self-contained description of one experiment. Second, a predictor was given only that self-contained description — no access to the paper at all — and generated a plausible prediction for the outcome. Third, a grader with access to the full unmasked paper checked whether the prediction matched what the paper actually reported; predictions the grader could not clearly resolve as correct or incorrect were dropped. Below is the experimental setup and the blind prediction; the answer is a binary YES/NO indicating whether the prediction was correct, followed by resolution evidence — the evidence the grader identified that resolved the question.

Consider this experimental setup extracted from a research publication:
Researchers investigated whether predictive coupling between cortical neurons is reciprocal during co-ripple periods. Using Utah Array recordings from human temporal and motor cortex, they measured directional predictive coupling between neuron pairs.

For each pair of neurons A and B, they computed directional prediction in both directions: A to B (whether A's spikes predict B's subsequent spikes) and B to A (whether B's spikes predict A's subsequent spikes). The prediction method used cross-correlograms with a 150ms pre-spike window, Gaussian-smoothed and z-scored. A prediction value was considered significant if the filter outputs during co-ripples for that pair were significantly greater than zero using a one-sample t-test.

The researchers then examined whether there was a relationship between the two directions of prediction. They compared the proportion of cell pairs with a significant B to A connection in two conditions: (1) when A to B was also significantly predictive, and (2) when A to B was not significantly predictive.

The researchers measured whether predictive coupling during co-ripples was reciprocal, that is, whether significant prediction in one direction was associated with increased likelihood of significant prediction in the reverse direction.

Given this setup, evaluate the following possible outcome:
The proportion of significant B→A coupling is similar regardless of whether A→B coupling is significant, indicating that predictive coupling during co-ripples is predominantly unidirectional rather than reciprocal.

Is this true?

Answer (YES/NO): NO